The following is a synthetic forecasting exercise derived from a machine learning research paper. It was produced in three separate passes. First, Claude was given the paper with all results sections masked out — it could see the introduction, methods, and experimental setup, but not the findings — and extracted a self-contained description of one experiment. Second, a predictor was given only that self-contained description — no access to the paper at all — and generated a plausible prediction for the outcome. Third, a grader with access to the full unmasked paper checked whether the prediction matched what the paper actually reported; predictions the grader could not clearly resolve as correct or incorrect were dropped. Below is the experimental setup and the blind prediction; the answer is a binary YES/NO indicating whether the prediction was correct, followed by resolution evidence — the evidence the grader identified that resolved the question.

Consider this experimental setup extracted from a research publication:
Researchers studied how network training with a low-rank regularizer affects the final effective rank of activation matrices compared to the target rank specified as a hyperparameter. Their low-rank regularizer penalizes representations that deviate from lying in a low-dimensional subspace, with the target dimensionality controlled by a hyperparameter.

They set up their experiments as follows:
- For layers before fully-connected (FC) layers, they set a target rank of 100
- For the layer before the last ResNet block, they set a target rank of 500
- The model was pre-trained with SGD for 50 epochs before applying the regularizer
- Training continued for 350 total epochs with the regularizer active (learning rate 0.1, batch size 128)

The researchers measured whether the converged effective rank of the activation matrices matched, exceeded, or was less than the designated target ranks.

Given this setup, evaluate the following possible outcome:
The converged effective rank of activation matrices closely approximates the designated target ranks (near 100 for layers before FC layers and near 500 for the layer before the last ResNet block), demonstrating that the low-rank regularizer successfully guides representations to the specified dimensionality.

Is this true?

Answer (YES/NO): NO